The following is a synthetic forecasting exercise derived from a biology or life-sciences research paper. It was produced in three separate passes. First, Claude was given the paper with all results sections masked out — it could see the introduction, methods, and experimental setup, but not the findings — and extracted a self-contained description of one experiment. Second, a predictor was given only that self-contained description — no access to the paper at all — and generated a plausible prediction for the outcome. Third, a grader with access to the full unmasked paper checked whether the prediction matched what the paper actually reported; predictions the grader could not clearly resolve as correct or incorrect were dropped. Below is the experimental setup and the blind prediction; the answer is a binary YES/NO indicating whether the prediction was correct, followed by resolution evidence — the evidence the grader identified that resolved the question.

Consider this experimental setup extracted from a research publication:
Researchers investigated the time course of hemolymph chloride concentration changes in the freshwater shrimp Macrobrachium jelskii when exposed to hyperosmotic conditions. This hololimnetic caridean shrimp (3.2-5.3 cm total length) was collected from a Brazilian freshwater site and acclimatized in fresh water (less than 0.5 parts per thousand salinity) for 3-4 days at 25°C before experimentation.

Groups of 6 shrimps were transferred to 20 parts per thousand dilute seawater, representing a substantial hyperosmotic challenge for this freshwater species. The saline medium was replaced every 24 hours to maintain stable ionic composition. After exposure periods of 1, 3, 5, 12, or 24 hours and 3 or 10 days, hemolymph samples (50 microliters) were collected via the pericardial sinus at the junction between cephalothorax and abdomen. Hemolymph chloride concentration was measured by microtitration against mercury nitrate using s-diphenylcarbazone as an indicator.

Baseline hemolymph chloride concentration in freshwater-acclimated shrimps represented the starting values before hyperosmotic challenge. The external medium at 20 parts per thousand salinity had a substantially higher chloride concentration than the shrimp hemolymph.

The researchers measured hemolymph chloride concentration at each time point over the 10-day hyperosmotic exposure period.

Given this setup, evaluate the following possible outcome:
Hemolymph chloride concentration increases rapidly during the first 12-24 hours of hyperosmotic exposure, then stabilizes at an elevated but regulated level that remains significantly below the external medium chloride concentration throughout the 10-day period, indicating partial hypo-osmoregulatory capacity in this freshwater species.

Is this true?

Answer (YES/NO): YES